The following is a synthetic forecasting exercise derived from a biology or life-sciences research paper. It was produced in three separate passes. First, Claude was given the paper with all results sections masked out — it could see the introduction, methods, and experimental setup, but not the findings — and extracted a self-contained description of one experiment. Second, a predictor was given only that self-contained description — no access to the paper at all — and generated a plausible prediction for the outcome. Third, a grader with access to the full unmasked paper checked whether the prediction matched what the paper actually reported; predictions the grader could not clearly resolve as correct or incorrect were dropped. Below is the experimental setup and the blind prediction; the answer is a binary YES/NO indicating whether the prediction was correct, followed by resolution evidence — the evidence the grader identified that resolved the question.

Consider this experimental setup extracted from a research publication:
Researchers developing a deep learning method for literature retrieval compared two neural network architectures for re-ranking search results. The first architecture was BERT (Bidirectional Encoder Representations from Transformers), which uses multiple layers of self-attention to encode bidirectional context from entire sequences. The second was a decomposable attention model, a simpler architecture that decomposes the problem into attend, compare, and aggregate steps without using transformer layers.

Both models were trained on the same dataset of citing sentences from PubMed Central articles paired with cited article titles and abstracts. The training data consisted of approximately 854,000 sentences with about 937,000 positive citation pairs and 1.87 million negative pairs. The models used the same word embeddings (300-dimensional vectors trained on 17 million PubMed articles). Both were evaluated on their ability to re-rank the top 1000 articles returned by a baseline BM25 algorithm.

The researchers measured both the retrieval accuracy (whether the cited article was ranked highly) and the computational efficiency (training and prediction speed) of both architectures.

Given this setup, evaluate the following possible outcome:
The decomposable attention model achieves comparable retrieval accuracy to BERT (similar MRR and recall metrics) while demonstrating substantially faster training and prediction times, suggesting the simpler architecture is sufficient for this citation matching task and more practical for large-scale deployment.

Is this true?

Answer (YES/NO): NO